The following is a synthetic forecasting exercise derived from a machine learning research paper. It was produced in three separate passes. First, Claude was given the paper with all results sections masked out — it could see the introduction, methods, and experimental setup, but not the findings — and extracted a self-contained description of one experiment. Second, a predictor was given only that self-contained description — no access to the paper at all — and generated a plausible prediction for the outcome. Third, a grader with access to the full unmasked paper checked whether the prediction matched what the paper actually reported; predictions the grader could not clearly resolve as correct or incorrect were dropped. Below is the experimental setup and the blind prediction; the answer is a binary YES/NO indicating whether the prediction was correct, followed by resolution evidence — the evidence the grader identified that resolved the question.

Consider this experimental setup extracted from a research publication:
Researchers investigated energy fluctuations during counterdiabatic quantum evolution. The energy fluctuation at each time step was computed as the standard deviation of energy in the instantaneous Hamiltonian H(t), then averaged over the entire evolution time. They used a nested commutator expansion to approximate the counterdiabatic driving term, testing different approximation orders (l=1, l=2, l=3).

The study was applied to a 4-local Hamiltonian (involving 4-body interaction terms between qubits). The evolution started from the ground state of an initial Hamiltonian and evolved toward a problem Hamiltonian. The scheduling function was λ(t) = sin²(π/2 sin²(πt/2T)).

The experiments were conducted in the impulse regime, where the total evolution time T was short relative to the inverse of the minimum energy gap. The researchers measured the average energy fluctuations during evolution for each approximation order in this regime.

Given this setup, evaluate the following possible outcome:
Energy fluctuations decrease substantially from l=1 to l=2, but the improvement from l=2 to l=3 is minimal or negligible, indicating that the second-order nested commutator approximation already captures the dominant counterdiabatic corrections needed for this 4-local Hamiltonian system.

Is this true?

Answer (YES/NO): NO